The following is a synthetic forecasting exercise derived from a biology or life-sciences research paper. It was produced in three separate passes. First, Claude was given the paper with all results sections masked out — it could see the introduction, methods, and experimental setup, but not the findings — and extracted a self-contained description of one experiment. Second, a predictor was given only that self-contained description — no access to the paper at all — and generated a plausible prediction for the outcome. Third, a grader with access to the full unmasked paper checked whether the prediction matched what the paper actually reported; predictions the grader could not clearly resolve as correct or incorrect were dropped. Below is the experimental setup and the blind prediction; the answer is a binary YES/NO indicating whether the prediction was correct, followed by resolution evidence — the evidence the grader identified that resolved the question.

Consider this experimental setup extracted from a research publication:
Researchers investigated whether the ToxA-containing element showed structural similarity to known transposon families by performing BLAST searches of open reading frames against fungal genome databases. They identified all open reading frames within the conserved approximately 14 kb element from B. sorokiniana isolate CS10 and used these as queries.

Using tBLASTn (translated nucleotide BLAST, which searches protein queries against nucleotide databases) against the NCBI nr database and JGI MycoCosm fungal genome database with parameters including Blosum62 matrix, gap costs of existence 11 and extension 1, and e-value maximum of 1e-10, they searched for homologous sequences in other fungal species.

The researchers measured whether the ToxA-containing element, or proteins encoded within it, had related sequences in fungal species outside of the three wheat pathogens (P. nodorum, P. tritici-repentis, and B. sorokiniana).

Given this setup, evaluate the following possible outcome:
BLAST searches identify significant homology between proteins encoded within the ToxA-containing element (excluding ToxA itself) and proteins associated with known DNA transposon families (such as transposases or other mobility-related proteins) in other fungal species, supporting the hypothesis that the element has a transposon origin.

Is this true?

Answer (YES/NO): YES